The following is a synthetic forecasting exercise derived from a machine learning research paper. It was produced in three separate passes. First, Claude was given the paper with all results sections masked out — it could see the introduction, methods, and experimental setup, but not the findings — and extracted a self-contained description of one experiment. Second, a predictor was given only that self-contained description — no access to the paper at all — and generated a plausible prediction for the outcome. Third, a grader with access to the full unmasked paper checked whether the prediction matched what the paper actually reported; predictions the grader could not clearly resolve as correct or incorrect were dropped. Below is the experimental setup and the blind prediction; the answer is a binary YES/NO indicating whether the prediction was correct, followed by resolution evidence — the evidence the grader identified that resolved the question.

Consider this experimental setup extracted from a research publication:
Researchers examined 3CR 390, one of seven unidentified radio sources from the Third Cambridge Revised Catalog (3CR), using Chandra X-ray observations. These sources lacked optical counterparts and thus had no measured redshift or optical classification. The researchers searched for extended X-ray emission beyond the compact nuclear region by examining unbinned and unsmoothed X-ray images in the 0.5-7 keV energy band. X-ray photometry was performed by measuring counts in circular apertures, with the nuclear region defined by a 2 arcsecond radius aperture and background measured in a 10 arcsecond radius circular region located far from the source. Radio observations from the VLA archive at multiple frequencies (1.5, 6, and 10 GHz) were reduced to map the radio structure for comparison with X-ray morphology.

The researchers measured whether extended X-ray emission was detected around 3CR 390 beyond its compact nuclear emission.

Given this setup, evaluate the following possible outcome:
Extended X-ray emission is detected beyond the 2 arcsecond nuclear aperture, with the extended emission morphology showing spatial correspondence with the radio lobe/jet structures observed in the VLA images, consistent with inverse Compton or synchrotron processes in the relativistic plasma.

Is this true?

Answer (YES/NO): NO